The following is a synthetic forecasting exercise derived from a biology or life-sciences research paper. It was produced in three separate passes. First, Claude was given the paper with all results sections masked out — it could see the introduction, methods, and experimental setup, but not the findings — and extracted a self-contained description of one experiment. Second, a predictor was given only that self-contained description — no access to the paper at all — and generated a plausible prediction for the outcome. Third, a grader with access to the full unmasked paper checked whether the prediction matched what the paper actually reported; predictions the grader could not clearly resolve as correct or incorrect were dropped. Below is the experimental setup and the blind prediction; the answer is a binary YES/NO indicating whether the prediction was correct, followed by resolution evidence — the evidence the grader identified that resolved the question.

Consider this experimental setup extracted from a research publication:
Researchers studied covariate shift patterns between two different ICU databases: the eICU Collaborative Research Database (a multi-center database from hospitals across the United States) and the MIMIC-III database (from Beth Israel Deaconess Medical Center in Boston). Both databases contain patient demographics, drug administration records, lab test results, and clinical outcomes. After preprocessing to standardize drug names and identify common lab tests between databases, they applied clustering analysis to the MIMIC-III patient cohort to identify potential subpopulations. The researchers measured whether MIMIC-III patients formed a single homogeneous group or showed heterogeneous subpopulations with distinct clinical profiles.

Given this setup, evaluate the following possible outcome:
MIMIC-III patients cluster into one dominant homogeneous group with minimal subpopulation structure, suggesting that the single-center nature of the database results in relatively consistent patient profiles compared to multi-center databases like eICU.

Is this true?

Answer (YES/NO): NO